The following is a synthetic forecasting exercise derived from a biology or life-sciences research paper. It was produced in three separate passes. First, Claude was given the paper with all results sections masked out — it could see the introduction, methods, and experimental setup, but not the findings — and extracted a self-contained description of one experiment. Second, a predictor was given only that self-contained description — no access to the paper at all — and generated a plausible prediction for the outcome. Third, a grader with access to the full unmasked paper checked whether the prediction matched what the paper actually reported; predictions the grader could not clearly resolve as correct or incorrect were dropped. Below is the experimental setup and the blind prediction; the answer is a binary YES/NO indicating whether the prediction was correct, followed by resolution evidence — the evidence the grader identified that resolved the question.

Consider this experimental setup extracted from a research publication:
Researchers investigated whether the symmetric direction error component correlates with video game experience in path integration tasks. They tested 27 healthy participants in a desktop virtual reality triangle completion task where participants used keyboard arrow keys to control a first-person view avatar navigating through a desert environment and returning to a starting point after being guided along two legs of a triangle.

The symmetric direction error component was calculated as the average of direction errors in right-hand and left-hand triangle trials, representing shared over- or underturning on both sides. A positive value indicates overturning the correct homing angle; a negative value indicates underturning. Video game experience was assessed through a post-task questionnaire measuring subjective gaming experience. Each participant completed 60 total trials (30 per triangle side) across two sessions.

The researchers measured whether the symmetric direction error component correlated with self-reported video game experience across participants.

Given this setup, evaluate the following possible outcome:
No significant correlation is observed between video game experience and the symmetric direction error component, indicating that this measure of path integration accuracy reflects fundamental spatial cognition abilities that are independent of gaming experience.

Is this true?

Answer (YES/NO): NO